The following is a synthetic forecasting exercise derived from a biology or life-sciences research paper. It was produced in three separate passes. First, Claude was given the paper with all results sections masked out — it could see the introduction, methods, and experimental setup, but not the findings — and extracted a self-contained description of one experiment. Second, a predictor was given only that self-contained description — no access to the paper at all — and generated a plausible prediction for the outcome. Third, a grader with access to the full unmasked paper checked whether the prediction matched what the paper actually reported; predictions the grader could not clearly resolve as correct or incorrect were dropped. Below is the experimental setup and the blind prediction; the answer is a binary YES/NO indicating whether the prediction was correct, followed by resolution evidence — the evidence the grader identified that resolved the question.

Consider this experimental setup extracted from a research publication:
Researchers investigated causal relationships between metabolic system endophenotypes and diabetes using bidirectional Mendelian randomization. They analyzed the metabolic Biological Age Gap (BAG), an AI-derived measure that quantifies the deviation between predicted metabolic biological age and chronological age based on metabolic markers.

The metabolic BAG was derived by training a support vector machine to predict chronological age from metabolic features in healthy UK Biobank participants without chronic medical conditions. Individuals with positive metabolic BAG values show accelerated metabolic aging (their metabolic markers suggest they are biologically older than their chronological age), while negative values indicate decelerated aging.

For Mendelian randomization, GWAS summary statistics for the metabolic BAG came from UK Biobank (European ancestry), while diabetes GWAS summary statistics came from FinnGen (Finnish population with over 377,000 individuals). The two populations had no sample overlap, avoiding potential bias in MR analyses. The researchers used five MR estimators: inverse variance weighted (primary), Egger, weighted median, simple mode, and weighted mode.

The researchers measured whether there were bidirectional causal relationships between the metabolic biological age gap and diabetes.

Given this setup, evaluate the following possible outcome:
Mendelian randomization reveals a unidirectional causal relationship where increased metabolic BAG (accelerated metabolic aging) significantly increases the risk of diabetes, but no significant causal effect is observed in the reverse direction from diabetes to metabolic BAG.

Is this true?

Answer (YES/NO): NO